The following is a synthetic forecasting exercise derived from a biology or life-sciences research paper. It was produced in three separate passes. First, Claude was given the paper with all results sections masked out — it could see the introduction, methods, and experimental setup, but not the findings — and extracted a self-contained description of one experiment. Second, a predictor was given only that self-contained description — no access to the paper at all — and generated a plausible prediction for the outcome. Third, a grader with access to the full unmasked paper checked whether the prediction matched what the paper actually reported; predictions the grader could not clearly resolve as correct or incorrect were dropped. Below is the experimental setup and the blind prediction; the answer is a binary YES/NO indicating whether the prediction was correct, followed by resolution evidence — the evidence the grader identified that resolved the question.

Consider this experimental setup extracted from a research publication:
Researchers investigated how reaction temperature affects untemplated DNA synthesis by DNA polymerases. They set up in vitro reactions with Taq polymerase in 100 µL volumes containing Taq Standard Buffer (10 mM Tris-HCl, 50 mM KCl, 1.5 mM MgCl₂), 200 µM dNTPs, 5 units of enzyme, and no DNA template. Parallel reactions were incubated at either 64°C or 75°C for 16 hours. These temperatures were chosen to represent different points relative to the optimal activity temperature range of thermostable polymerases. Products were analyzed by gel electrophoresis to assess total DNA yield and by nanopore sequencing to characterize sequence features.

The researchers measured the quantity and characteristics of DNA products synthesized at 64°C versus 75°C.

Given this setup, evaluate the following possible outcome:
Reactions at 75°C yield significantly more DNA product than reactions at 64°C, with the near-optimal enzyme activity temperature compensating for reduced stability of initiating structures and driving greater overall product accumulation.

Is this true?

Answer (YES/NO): NO